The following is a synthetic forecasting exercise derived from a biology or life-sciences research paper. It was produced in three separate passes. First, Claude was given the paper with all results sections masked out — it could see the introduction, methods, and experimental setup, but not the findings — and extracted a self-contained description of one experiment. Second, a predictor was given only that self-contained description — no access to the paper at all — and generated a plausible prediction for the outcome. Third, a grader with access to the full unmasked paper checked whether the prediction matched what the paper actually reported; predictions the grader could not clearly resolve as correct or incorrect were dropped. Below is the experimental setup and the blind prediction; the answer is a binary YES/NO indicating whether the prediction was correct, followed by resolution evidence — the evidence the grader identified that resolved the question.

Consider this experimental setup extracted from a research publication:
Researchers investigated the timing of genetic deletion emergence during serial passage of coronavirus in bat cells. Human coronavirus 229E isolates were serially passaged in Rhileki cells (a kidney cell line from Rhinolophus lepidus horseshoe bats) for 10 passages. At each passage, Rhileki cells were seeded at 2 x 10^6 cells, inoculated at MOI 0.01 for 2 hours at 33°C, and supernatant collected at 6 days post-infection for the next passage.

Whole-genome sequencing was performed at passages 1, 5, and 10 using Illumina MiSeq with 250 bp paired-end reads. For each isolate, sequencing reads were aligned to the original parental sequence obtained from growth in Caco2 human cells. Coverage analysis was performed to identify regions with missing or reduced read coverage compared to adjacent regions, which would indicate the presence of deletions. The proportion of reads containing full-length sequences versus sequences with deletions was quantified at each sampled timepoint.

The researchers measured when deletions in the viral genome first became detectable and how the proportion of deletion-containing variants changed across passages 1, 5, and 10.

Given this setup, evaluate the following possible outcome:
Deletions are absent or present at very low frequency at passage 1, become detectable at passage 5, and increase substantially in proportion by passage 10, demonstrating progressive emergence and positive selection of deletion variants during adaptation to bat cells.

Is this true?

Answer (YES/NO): NO